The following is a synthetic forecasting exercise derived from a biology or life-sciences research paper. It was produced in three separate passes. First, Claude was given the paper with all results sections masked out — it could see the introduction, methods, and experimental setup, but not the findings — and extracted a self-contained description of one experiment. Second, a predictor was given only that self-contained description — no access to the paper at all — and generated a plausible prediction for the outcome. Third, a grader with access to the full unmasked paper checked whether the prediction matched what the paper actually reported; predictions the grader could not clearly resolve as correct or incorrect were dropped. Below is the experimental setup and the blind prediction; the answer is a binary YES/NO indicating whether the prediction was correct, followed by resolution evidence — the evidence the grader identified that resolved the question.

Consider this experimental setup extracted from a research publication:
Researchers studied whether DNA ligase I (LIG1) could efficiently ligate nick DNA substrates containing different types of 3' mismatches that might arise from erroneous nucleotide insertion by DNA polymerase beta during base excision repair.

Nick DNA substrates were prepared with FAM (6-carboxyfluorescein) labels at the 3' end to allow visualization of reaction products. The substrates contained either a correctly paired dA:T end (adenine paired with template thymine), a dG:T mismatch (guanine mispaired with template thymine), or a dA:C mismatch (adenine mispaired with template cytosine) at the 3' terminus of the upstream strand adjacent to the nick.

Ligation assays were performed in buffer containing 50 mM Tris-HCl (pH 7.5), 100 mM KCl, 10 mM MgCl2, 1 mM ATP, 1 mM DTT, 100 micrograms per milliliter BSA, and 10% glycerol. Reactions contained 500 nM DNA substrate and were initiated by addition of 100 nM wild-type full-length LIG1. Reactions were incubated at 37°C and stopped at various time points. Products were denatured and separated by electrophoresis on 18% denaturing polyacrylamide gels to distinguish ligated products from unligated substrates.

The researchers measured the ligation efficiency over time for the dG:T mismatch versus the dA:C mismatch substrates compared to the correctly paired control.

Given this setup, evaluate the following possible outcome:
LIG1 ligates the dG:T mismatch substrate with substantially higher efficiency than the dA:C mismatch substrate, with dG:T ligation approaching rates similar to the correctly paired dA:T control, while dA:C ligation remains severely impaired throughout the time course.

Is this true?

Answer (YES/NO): YES